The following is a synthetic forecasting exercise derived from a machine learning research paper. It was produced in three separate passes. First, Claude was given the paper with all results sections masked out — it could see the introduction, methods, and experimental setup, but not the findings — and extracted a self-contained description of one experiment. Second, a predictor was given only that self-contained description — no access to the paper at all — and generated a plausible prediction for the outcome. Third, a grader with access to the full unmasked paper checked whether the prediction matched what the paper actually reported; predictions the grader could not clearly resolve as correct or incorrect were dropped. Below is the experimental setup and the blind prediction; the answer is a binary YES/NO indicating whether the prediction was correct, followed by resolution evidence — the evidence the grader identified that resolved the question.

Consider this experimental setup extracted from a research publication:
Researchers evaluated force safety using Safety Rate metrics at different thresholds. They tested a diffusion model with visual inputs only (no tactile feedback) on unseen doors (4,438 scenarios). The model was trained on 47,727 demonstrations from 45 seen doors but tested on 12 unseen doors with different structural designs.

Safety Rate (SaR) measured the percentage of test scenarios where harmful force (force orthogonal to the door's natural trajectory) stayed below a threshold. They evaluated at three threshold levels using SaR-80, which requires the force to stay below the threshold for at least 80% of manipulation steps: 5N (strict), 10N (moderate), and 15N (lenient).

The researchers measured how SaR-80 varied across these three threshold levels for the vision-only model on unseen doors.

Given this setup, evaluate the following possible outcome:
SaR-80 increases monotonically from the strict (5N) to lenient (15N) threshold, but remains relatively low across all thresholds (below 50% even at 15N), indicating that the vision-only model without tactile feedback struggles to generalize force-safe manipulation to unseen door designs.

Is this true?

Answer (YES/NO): NO